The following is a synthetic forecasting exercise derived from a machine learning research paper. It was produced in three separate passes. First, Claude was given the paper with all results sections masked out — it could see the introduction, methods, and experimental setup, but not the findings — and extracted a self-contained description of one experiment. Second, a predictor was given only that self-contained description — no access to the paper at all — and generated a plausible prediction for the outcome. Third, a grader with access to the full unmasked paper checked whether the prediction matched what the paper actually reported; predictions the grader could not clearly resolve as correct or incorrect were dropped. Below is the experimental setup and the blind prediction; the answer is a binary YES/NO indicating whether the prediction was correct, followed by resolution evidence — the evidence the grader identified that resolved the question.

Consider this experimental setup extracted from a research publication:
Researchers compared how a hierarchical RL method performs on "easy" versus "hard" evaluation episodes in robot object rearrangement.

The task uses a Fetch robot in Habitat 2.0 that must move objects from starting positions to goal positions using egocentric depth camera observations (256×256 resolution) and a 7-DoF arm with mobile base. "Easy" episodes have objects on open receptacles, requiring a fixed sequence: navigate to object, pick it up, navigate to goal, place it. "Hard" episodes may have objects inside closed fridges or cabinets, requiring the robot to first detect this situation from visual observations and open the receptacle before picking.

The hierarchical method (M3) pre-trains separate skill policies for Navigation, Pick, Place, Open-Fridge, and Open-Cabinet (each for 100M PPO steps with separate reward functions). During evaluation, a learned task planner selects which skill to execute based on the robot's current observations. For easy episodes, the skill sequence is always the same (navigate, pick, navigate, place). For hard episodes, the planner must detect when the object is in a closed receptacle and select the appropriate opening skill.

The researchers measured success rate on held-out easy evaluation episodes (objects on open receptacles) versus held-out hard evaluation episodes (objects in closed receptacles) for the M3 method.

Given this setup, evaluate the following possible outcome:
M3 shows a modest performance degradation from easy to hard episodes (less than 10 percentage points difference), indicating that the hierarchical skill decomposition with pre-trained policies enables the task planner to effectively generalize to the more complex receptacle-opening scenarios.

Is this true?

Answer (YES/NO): NO